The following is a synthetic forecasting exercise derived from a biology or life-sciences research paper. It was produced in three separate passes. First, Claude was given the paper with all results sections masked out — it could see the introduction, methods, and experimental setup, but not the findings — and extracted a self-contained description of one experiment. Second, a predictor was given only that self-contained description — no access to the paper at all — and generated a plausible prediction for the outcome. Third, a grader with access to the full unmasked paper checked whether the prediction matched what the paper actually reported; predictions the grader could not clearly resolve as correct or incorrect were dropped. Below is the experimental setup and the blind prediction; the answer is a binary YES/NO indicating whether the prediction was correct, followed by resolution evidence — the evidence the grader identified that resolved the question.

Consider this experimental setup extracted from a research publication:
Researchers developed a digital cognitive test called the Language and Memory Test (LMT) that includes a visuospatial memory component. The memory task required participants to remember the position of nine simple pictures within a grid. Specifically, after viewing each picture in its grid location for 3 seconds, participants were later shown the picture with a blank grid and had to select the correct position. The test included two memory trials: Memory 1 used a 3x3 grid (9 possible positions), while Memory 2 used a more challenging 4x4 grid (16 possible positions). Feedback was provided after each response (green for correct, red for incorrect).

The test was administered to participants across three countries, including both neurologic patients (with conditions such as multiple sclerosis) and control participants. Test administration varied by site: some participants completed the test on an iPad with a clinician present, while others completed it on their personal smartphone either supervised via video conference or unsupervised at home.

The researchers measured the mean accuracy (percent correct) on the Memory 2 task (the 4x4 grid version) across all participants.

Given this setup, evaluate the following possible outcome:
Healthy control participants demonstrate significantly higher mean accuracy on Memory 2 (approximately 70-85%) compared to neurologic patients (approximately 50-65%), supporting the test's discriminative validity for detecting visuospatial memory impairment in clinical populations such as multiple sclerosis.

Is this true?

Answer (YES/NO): NO